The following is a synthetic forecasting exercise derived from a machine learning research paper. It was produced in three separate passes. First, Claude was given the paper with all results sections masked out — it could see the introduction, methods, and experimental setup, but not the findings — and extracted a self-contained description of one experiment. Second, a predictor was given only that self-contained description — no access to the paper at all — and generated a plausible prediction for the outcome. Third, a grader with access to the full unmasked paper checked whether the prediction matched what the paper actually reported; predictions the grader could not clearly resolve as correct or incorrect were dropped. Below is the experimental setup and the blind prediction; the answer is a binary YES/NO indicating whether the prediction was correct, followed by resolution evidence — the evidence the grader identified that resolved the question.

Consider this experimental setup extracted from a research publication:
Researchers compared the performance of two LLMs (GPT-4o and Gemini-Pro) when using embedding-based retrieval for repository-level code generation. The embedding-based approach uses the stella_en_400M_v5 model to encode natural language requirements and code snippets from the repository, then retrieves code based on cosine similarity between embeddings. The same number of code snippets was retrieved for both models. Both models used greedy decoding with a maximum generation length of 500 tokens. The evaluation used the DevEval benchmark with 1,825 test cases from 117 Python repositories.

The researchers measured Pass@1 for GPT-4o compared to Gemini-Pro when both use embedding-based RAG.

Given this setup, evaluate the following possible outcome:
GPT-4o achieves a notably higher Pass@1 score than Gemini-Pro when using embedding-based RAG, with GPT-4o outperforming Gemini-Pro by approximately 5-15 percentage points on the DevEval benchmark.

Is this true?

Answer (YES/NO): NO